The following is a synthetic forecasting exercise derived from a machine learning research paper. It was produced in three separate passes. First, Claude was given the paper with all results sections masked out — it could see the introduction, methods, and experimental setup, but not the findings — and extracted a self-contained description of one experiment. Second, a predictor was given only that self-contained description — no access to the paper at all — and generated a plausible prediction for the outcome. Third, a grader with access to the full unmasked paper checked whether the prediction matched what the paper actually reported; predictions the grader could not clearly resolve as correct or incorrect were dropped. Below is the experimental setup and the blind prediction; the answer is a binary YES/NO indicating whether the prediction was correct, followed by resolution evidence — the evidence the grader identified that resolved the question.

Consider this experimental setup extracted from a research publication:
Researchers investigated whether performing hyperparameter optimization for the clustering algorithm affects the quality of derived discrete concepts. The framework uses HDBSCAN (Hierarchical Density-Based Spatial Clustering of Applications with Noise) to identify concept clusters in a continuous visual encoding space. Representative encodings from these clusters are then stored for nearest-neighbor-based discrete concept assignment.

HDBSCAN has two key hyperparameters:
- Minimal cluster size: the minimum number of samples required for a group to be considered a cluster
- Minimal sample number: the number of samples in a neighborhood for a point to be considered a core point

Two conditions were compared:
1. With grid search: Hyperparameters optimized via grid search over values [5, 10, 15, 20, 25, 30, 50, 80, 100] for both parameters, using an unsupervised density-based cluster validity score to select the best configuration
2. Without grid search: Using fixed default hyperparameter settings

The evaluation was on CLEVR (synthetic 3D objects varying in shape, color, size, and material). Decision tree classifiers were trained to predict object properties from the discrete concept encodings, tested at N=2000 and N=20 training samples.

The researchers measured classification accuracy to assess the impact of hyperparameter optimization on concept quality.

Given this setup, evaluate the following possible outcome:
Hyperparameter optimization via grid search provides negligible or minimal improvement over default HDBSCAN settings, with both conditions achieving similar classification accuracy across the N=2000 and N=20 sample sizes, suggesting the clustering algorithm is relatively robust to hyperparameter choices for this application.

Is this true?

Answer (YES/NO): NO